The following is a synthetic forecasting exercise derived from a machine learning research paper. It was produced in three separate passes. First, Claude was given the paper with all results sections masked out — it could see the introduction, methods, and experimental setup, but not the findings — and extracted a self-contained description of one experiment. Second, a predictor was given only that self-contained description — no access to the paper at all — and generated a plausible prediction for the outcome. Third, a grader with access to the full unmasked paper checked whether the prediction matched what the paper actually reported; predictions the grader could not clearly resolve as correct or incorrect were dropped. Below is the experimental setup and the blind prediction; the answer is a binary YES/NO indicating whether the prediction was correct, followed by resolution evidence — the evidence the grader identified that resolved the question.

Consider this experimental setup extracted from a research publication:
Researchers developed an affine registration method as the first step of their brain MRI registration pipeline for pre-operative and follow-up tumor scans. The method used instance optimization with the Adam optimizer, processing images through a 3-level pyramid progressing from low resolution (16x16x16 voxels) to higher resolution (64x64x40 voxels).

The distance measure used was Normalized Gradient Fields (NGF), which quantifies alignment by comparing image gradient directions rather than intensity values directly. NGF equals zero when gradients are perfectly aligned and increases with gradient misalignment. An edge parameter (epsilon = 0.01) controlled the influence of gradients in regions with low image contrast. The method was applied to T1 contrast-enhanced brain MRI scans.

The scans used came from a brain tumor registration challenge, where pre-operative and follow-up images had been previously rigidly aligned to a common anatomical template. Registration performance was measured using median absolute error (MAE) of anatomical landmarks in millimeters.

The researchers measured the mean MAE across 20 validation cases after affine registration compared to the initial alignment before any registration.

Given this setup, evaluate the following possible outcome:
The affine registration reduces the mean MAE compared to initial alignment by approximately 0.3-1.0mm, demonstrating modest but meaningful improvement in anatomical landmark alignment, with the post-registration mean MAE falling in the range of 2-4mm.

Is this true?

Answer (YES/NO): NO